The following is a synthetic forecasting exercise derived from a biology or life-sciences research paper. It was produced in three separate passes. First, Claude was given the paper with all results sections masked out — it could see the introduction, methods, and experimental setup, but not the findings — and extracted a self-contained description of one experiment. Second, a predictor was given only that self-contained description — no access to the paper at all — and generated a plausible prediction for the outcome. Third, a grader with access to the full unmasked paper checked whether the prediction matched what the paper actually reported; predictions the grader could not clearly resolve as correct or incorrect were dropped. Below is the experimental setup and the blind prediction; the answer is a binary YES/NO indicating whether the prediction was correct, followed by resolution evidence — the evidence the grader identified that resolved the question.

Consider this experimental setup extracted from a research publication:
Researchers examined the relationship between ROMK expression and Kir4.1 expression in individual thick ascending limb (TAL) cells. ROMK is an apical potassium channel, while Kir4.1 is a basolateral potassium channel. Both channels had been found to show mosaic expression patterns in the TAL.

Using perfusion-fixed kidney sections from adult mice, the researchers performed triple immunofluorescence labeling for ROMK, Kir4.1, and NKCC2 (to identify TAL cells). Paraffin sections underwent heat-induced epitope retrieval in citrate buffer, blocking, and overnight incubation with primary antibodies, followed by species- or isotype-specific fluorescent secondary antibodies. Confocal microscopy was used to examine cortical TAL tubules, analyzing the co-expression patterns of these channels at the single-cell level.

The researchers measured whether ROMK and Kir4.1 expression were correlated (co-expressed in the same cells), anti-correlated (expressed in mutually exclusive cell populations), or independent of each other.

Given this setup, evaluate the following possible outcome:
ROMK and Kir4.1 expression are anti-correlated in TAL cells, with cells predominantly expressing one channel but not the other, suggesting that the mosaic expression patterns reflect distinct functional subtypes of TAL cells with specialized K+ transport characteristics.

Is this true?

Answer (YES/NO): YES